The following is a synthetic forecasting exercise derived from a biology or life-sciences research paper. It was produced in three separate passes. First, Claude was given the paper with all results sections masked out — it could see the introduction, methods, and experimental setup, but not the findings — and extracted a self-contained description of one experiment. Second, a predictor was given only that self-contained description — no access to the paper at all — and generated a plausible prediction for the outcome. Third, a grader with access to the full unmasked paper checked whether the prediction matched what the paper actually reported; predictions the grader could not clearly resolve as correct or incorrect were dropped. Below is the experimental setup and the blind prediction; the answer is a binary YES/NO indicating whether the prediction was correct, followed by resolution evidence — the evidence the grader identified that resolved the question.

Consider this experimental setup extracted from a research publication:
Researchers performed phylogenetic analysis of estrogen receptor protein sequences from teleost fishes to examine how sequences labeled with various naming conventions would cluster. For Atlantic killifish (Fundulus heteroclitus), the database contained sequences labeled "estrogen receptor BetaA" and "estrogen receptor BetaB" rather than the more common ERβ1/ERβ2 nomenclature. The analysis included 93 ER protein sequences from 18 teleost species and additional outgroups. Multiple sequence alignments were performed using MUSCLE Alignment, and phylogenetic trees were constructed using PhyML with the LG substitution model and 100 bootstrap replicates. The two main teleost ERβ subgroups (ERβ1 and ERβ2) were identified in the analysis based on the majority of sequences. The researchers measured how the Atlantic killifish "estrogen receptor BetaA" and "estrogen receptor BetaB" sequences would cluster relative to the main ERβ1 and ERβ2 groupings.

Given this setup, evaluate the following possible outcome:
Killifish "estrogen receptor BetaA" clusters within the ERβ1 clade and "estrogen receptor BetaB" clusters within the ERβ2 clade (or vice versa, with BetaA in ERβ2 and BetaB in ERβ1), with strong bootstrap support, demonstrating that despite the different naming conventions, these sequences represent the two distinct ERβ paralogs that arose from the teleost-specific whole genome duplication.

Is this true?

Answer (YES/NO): YES